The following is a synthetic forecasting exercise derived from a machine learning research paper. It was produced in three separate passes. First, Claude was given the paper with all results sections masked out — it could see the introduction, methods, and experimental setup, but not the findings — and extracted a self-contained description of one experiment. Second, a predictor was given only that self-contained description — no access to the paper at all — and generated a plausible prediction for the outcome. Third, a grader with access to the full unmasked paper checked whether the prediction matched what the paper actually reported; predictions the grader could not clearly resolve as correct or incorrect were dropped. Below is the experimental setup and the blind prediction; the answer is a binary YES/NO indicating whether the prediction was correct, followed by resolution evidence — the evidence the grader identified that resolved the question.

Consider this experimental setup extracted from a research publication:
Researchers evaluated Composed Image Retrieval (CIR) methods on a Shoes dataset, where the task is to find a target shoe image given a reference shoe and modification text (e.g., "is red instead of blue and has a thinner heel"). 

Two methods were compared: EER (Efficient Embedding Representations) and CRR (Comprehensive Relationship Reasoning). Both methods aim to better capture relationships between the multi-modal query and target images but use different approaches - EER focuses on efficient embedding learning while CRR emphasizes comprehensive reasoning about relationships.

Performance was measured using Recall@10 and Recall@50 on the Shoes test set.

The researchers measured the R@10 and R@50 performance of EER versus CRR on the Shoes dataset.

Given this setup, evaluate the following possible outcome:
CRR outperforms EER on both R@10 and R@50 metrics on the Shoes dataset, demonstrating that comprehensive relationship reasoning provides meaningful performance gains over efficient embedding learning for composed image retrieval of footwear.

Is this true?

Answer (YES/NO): NO